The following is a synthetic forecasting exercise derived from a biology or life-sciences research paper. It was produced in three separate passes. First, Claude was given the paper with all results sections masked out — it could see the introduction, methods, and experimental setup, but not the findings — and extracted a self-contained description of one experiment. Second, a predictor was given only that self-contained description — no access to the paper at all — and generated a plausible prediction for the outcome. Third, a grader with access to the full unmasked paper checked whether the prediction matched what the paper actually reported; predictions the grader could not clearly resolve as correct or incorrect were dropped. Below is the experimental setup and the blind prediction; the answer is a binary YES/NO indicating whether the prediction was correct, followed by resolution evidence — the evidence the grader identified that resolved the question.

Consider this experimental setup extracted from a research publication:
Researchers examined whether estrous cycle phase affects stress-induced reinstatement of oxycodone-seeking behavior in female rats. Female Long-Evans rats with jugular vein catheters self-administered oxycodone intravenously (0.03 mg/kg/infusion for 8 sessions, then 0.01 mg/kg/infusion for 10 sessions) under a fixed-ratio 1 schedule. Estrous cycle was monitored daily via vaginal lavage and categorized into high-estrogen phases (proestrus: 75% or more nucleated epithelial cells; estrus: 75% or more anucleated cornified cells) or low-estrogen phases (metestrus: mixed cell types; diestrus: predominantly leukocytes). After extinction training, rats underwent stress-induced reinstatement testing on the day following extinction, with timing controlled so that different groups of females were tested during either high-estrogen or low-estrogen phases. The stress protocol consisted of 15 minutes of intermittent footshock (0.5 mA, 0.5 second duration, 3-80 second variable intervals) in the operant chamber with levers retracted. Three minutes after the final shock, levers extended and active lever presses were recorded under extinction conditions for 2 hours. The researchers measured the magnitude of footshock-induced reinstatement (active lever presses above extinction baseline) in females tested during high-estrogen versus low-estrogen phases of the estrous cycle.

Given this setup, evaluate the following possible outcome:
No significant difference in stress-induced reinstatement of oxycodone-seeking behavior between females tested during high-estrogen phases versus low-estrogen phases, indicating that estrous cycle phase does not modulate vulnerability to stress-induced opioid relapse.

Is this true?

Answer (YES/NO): YES